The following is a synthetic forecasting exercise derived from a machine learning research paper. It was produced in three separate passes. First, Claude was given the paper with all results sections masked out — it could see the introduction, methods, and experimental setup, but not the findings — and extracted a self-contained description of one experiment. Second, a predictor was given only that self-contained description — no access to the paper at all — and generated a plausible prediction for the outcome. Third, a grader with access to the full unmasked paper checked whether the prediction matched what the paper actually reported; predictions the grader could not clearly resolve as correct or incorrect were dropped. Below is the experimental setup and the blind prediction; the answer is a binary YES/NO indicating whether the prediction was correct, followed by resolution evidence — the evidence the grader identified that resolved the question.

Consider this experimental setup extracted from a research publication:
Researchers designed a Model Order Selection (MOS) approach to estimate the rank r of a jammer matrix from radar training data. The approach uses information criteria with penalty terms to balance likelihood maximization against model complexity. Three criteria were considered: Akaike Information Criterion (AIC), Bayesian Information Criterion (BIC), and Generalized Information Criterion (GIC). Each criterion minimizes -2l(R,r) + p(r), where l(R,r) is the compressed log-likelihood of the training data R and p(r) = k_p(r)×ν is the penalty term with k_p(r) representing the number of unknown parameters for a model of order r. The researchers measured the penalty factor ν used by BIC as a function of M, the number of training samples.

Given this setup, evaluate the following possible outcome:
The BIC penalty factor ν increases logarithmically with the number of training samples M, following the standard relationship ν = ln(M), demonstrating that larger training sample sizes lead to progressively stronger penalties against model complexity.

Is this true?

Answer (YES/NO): YES